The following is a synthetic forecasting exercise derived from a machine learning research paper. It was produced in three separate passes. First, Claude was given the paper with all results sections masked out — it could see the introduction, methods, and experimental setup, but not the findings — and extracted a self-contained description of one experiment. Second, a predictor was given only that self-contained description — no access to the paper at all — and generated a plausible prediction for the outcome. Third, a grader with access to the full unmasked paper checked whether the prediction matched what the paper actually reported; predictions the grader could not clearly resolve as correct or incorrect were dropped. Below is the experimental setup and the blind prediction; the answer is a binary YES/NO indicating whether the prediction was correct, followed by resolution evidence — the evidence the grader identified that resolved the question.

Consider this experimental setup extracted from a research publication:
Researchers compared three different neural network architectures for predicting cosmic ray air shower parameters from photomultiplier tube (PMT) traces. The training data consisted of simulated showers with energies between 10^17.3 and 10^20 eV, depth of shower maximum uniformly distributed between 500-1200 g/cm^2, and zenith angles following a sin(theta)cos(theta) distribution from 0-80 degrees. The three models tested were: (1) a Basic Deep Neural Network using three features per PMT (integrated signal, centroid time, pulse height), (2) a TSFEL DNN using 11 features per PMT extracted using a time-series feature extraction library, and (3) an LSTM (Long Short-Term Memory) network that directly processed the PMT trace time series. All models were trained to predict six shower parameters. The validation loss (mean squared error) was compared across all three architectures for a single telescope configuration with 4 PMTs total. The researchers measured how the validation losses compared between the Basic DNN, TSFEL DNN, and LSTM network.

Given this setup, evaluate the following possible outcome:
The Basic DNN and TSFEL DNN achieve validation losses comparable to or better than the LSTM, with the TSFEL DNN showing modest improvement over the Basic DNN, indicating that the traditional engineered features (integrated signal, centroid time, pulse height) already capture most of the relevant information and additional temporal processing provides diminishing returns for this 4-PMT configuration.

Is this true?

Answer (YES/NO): NO